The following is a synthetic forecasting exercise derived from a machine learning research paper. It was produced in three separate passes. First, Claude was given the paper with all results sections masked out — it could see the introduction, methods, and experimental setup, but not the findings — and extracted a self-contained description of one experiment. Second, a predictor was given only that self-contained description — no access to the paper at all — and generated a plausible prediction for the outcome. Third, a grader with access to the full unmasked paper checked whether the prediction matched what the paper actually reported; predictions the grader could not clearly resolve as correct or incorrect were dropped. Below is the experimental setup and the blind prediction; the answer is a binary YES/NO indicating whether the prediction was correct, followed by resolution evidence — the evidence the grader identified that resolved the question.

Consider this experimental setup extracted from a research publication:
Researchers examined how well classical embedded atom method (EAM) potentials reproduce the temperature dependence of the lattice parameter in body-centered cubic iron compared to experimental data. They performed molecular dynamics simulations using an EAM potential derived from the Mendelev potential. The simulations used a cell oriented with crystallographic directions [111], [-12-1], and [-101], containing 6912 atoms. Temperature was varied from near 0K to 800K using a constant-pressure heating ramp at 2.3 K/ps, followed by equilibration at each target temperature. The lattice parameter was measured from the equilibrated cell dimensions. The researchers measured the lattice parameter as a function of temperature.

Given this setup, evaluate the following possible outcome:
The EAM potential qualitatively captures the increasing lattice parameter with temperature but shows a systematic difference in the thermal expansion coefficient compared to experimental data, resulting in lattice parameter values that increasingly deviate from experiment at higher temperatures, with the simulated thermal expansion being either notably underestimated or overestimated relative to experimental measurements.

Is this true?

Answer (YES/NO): NO